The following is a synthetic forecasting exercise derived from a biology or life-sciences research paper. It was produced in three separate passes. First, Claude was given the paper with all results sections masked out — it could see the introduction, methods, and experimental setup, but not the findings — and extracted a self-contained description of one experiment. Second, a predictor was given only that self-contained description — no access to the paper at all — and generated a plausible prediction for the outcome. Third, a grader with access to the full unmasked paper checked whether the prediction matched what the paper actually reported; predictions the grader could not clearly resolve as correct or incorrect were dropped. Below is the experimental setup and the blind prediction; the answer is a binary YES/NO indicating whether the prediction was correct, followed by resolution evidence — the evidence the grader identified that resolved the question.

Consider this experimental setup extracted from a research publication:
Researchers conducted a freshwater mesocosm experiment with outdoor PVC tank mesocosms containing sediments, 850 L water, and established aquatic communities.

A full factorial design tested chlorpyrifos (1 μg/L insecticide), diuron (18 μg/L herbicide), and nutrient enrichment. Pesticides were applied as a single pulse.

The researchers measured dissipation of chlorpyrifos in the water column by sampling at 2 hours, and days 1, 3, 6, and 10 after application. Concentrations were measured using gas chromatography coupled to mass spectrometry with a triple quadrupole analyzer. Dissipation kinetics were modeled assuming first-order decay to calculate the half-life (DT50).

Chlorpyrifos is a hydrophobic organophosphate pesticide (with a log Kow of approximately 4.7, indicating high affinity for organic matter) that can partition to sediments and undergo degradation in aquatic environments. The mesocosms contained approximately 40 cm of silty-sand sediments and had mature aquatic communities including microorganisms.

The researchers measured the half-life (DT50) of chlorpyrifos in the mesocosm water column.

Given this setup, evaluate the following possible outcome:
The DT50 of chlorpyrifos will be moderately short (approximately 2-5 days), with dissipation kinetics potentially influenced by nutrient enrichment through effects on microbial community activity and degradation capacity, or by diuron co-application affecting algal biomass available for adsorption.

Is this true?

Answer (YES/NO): YES